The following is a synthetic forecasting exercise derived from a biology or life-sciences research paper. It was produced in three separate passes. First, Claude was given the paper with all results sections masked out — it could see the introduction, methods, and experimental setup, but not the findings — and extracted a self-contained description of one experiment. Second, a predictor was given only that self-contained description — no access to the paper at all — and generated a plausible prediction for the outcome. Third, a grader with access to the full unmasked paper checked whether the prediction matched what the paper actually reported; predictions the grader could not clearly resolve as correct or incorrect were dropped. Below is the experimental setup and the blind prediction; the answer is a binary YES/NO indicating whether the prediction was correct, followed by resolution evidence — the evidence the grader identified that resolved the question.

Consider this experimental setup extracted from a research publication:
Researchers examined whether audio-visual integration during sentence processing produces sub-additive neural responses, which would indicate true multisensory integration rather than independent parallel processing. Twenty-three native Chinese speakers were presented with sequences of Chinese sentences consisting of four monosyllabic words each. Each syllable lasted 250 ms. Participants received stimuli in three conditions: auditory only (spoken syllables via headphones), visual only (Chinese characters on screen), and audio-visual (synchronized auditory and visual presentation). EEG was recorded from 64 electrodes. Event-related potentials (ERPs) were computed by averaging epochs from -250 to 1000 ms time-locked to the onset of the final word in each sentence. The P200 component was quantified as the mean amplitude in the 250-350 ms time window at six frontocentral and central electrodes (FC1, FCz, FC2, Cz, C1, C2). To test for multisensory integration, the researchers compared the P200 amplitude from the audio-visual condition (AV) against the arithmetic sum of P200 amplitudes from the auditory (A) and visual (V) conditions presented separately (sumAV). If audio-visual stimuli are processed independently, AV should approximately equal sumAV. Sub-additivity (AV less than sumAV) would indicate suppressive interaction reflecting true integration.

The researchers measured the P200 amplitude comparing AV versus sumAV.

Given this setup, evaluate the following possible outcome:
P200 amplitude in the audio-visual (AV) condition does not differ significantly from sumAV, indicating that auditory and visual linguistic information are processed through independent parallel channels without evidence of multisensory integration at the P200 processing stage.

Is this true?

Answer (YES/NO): NO